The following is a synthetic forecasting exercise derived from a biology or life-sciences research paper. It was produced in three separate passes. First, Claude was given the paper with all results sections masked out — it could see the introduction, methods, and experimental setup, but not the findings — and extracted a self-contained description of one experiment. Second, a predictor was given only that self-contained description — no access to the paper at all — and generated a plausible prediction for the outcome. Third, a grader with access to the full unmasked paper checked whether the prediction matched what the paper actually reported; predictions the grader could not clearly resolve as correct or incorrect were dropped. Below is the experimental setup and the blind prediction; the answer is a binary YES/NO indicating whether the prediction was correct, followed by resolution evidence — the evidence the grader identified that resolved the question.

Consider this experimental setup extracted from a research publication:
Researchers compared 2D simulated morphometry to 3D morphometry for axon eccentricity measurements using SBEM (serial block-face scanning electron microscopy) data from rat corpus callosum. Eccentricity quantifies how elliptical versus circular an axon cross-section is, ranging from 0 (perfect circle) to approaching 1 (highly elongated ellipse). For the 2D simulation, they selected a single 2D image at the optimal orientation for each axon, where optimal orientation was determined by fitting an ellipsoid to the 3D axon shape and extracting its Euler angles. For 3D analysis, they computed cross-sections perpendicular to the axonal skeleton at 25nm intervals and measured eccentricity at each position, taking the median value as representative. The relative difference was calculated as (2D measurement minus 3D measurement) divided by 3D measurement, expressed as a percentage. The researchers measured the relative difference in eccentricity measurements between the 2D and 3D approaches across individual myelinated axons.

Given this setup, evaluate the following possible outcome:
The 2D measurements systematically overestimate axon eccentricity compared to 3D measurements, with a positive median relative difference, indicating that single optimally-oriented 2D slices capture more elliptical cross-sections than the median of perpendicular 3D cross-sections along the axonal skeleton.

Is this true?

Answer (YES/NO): YES